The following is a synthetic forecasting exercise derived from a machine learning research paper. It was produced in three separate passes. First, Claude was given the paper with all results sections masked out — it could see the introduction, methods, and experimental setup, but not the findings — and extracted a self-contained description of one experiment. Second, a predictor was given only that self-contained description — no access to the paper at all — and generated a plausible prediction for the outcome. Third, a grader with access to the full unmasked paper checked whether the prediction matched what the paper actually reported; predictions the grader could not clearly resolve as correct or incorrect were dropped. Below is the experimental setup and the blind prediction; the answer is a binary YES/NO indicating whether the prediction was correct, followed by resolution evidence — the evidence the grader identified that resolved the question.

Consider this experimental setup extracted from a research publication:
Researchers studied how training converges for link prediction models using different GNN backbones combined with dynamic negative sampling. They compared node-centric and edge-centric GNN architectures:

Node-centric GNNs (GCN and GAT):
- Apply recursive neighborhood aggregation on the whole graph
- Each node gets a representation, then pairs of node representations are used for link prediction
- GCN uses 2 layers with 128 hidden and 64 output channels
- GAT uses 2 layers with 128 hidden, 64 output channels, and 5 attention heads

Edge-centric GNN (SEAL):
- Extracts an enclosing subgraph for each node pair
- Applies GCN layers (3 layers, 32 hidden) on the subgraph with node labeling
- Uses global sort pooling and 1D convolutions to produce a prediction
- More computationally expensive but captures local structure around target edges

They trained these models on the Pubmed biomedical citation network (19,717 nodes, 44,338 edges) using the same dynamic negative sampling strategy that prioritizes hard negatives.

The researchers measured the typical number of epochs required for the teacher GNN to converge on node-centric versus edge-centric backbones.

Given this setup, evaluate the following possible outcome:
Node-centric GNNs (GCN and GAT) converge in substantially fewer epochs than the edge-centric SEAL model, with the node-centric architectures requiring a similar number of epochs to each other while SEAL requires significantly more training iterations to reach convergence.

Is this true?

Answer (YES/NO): NO